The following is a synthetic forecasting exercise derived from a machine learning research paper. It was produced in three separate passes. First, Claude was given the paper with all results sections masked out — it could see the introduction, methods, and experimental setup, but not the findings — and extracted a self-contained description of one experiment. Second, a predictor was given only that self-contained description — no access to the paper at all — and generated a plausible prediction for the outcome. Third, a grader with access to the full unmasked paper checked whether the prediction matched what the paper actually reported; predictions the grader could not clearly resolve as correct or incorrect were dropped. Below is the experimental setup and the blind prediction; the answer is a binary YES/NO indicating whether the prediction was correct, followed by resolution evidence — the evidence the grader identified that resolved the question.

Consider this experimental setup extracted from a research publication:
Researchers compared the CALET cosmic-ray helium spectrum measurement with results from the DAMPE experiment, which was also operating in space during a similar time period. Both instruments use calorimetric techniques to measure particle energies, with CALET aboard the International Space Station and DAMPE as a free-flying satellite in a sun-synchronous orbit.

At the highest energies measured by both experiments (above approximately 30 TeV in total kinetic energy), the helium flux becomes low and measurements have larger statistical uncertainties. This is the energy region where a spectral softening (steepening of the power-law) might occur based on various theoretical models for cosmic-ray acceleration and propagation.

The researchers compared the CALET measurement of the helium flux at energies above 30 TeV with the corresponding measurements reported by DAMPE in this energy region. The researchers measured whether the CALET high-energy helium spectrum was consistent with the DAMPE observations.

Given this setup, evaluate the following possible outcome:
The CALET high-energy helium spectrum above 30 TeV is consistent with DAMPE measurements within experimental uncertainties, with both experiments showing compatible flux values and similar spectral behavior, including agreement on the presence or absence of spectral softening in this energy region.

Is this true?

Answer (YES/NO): YES